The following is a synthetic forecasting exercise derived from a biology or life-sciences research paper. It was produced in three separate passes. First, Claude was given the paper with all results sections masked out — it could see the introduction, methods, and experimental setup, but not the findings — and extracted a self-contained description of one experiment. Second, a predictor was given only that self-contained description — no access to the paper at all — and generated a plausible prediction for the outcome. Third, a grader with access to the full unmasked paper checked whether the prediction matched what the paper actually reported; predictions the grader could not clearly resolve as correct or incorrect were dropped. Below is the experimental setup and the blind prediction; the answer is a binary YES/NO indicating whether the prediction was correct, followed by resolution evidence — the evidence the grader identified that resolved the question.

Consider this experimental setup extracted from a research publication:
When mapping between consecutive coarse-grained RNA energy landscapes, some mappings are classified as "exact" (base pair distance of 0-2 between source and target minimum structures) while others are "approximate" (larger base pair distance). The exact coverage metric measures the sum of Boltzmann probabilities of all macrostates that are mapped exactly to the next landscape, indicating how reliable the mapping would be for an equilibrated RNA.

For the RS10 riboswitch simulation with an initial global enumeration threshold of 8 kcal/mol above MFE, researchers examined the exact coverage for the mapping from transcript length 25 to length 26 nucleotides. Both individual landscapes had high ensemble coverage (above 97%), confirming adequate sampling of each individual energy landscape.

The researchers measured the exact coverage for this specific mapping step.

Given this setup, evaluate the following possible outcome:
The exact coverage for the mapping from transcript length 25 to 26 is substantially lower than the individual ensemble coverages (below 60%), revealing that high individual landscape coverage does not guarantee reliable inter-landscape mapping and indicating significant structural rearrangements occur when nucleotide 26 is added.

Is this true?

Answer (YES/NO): YES